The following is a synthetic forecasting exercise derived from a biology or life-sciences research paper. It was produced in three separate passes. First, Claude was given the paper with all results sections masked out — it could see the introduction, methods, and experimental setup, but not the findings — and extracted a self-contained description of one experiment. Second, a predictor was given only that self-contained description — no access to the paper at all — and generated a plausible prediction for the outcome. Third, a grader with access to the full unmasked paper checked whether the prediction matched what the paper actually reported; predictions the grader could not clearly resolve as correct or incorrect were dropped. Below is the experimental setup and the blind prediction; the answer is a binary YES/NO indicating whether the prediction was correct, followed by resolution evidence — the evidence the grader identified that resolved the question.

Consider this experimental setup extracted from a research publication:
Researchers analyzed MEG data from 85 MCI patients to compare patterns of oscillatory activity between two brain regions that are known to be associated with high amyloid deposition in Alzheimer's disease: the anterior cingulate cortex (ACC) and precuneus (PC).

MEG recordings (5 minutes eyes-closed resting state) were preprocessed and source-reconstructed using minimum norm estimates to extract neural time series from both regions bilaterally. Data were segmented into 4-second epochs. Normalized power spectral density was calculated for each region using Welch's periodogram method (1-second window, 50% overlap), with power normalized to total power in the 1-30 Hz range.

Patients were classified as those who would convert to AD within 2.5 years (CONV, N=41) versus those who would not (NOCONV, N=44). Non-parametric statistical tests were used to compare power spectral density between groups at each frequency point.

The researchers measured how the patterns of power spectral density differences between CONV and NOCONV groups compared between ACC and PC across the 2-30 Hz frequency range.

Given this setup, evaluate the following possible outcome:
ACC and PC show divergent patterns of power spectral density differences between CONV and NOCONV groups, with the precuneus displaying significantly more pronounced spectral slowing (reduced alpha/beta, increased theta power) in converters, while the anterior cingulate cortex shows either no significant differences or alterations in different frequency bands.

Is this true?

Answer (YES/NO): NO